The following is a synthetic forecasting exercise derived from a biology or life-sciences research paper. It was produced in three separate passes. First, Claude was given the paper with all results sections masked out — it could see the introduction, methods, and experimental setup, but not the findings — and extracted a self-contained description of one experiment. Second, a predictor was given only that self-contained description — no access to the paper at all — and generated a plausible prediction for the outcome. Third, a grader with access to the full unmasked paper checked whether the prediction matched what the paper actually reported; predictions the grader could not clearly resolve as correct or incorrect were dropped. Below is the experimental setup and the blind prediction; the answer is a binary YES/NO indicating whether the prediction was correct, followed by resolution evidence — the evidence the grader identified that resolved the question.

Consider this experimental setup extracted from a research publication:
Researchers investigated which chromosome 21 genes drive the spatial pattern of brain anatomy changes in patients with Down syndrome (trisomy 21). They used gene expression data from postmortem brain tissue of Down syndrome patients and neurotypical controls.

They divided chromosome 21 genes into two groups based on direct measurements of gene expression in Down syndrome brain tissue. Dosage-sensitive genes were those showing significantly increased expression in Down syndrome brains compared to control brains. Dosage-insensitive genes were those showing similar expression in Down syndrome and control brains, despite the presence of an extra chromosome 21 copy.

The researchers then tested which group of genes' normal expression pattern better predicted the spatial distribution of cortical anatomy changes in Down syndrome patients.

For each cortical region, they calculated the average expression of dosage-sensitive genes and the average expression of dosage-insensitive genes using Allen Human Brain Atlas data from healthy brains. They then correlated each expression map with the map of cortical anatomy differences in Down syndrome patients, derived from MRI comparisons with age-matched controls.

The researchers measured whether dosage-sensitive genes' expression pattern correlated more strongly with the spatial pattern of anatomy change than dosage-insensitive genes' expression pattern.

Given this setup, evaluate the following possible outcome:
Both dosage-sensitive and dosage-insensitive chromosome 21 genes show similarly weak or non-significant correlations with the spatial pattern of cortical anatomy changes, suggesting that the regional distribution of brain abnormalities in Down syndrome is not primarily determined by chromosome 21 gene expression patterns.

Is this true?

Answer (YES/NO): NO